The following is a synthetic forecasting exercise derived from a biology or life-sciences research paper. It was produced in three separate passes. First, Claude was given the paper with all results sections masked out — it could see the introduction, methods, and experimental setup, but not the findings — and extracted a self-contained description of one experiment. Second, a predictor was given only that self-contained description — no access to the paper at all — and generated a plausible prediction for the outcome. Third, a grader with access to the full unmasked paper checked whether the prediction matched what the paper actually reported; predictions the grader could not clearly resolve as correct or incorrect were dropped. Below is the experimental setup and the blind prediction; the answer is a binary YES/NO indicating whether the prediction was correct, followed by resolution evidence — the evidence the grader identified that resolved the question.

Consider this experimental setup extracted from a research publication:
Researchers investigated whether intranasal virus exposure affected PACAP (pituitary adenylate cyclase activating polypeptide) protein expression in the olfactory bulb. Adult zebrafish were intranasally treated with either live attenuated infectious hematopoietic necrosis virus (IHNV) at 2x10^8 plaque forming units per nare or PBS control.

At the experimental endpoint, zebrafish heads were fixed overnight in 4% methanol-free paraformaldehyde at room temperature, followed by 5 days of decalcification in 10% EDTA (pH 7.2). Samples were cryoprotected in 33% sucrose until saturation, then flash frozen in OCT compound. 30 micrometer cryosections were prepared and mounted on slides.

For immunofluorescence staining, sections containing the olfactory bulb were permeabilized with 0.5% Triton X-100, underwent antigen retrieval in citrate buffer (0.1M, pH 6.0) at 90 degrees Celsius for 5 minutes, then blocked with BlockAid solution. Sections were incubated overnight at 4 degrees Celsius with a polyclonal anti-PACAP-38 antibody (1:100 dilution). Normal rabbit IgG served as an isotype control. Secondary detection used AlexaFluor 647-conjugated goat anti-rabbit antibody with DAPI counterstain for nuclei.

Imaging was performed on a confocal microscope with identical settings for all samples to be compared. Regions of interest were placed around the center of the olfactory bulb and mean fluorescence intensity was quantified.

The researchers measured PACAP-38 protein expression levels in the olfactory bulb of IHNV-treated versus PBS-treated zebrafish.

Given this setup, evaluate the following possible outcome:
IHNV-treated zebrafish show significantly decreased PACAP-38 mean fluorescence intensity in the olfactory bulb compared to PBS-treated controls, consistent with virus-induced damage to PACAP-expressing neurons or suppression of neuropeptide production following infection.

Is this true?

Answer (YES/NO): NO